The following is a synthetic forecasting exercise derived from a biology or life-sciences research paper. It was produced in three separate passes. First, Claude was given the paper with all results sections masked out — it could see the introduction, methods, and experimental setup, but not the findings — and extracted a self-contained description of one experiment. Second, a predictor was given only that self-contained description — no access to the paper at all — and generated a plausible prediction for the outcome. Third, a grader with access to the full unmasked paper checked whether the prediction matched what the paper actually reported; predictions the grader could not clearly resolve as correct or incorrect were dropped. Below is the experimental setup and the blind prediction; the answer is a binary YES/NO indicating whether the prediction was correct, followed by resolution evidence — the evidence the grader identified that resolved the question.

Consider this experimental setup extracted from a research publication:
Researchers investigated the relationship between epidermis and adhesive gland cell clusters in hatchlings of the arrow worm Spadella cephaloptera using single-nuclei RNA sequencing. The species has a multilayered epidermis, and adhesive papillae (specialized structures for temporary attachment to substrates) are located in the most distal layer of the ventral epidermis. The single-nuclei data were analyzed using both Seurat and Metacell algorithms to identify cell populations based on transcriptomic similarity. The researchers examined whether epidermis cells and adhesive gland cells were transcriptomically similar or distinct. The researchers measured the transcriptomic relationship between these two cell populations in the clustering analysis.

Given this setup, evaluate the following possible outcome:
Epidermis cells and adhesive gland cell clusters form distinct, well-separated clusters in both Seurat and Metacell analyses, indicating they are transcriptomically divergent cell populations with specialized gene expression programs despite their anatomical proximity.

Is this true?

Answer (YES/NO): NO